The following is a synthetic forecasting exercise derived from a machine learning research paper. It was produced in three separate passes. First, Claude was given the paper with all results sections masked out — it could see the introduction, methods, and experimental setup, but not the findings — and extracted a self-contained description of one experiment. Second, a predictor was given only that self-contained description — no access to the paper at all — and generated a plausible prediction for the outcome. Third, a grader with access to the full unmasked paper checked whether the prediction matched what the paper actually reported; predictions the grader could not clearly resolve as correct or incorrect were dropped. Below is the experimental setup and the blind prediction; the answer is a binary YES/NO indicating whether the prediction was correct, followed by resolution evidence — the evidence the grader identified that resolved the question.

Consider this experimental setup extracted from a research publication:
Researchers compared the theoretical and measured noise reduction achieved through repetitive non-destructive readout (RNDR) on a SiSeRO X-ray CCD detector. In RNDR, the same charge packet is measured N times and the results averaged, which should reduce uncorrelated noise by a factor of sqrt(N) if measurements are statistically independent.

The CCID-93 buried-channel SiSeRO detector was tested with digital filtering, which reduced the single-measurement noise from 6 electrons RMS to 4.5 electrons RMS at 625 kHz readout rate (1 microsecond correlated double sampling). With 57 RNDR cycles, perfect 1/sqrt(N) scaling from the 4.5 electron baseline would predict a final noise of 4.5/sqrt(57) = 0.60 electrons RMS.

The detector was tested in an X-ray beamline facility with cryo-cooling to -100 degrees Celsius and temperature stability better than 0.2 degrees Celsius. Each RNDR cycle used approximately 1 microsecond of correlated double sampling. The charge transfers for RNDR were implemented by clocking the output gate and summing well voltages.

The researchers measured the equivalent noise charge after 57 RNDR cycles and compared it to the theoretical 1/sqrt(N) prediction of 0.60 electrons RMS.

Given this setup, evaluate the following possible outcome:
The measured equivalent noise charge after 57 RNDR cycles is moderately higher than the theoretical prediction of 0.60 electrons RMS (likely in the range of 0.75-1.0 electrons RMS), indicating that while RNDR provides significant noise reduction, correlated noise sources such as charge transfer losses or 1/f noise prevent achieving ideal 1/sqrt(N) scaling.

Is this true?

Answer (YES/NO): NO